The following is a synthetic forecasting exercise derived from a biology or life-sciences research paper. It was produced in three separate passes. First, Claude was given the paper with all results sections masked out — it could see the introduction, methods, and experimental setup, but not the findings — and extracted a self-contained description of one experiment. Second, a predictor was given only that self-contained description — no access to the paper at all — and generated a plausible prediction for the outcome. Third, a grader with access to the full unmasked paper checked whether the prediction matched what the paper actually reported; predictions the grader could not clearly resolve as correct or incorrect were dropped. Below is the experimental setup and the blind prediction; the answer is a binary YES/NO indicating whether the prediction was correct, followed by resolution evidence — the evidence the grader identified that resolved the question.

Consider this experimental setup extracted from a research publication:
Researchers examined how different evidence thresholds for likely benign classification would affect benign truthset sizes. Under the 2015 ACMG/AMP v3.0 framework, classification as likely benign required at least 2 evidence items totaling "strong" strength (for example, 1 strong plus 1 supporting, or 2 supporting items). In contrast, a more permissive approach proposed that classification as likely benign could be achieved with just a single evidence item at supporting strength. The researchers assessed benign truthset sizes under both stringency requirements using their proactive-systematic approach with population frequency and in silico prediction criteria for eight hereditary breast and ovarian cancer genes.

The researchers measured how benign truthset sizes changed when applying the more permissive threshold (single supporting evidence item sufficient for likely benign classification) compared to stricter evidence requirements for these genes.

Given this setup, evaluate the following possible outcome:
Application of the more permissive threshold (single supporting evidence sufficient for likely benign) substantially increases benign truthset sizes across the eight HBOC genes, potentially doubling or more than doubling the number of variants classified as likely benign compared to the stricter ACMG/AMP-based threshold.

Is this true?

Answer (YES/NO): YES